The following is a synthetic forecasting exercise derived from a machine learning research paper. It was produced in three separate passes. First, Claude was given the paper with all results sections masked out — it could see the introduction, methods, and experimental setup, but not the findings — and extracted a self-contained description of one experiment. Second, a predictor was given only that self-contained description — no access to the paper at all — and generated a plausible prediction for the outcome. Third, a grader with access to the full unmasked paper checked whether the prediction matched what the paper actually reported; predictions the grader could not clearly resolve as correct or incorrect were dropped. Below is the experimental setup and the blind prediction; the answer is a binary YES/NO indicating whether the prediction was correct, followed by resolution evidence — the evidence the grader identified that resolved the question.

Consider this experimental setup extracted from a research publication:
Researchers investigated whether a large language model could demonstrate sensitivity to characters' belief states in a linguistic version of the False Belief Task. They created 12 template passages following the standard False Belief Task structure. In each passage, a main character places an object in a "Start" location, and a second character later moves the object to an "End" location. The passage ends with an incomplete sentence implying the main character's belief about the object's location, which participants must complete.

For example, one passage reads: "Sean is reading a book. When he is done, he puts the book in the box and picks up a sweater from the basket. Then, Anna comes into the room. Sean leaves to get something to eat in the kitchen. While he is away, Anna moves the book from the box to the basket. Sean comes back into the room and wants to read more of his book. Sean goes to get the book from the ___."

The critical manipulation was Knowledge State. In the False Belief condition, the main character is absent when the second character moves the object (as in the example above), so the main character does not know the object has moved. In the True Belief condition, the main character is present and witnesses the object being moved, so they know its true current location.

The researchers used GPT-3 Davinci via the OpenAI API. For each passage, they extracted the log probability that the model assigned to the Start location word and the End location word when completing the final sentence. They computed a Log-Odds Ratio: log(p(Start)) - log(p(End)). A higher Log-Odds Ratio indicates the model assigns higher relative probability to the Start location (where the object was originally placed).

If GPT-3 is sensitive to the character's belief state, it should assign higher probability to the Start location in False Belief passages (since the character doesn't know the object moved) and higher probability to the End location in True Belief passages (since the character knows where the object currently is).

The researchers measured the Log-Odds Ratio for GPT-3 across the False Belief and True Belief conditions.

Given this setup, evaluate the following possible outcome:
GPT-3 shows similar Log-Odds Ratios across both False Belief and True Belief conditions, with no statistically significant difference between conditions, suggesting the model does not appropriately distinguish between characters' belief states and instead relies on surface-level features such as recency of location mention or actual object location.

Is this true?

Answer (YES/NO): NO